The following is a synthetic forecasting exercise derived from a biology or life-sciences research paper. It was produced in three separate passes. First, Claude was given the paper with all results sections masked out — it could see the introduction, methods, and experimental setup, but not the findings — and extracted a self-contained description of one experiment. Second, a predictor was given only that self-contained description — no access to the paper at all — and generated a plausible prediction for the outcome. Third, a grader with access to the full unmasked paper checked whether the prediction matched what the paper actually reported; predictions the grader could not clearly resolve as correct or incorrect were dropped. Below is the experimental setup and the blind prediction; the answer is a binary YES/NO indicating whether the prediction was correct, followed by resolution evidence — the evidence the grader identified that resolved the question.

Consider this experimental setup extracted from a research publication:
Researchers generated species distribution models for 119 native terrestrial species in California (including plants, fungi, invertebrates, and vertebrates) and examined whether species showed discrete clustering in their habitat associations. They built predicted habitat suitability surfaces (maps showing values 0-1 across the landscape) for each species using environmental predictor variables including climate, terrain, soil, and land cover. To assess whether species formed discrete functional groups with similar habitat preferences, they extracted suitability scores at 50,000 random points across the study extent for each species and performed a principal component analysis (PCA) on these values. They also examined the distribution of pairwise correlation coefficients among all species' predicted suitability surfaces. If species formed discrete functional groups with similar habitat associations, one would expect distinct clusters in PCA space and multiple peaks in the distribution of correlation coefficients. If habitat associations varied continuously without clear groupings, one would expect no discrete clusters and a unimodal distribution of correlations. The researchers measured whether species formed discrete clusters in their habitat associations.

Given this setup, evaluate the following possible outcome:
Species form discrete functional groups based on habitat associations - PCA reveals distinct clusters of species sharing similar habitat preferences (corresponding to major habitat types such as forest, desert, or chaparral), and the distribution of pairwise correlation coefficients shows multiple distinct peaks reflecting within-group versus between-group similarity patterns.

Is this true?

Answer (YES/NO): NO